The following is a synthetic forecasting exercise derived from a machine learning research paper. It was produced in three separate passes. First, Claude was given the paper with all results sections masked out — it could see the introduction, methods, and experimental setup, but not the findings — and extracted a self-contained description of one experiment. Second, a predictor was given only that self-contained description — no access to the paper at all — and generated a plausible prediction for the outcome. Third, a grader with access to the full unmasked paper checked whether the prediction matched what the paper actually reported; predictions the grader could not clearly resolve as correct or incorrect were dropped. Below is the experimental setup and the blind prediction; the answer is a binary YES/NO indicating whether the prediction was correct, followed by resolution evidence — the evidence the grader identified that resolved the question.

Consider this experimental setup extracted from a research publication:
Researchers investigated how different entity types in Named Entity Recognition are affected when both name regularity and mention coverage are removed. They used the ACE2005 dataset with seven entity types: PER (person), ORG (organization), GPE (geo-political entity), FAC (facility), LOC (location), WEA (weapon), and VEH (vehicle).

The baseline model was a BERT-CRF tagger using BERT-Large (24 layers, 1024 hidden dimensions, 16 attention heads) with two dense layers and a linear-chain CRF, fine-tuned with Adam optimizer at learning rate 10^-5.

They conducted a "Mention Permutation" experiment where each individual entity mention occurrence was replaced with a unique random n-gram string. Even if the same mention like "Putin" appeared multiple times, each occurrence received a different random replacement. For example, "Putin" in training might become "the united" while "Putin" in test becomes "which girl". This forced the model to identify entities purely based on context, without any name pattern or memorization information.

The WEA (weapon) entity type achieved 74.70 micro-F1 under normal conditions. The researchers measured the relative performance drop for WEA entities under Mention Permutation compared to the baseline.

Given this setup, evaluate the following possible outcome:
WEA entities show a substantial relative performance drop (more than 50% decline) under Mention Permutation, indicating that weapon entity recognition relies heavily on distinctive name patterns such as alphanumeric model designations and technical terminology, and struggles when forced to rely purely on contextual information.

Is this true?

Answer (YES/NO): YES